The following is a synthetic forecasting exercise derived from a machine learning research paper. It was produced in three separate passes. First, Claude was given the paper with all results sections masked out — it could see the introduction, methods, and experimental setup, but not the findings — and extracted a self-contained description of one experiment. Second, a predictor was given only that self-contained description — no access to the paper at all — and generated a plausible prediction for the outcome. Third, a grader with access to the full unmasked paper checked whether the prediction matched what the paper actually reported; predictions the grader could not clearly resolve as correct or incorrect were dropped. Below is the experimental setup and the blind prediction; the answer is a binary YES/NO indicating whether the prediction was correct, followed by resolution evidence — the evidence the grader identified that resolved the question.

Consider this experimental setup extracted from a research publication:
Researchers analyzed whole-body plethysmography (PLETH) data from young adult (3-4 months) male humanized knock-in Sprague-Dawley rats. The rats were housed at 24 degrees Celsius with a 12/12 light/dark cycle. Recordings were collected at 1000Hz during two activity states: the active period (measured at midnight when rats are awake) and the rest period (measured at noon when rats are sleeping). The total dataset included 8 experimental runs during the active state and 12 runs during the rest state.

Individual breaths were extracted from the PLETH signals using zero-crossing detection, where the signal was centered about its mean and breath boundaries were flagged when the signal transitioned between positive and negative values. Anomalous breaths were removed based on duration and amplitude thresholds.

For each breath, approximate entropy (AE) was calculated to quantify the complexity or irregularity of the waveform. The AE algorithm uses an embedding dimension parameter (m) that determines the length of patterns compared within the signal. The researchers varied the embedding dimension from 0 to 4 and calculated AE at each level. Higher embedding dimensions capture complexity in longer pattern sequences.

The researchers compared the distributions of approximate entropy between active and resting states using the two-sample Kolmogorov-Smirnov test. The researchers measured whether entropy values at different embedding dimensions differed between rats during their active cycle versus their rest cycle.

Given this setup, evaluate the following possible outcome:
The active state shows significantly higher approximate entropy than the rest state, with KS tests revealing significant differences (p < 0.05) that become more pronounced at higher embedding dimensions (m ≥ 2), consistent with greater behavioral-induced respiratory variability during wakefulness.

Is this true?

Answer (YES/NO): NO